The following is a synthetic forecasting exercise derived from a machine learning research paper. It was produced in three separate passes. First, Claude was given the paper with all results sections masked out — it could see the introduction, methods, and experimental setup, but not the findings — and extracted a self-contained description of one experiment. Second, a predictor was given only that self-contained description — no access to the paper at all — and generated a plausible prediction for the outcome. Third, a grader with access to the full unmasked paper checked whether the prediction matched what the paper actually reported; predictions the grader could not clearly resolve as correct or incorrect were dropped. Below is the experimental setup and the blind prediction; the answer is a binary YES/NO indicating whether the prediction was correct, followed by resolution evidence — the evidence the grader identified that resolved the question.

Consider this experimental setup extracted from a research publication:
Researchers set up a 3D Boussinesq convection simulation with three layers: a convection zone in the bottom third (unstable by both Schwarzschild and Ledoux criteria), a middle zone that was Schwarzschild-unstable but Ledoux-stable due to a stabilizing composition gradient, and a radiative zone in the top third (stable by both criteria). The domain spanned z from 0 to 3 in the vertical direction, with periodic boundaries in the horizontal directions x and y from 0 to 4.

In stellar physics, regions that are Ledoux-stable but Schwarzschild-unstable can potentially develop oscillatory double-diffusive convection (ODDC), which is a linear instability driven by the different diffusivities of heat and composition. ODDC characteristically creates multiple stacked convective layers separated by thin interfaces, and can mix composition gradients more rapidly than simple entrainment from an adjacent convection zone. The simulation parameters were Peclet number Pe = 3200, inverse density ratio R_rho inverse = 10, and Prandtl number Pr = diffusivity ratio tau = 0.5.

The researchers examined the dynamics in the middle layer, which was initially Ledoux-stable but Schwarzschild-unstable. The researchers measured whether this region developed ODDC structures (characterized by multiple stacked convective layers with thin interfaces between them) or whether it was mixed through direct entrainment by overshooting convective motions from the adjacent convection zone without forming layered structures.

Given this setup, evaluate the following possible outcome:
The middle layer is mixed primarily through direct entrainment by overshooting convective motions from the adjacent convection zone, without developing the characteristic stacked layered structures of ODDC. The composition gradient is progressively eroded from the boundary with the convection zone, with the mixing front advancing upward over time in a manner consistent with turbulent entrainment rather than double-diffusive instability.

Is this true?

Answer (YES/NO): YES